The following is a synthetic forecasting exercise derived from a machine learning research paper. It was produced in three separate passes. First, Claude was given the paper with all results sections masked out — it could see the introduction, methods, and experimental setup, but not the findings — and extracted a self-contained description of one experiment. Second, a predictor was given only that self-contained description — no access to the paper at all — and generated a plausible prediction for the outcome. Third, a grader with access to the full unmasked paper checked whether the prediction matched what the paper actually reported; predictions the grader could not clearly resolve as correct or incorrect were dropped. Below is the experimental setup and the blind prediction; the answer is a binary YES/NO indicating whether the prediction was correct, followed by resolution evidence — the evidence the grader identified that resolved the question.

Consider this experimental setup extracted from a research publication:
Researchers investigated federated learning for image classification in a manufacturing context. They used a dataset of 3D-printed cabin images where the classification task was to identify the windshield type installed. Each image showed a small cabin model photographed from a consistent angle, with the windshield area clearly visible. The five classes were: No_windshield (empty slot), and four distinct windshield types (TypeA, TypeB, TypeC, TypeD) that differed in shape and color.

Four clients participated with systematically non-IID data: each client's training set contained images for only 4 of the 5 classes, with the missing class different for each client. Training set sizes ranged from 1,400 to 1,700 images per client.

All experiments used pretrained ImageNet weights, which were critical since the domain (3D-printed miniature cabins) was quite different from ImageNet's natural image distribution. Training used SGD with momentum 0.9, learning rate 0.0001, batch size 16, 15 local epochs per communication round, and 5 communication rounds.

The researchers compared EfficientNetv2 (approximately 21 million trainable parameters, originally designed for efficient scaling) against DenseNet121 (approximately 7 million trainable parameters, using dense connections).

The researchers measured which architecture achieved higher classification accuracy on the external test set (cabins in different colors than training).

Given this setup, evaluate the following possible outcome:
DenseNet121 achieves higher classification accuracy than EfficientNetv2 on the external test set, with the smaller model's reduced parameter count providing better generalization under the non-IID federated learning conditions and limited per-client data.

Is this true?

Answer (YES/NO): NO